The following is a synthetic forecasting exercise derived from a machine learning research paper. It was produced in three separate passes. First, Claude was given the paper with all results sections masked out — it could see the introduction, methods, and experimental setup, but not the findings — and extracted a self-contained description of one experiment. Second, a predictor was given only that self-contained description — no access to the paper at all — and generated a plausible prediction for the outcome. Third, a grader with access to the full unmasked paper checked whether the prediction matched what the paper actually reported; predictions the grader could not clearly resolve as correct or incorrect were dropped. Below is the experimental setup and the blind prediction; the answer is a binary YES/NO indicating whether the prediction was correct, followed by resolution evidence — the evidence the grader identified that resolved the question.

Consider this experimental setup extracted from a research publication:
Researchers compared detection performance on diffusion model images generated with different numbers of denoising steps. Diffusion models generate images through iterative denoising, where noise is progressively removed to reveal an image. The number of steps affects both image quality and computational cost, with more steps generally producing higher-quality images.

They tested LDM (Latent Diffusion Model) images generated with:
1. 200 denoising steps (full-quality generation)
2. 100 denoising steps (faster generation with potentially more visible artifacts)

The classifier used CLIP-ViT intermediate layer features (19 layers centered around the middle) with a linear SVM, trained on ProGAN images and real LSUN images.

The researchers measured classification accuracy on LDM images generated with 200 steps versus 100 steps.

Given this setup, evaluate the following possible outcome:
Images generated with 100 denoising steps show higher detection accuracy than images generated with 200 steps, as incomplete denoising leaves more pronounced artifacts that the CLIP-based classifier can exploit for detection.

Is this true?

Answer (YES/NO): NO